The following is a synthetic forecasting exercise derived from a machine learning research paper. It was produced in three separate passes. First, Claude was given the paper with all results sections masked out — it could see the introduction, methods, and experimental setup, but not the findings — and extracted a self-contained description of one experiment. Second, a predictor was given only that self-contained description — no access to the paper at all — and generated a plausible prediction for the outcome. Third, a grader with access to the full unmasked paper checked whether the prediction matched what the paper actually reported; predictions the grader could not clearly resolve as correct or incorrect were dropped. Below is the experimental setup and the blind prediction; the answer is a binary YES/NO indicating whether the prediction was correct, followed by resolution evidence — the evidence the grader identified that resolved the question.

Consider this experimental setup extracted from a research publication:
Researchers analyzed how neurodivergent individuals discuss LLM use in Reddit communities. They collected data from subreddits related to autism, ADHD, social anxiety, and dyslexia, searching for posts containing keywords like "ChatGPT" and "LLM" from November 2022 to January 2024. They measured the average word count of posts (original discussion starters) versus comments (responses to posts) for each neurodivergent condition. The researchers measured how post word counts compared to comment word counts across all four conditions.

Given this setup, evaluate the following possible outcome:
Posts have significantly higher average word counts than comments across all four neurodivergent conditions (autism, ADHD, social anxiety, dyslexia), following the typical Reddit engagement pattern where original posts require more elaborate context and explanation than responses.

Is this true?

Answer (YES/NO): YES